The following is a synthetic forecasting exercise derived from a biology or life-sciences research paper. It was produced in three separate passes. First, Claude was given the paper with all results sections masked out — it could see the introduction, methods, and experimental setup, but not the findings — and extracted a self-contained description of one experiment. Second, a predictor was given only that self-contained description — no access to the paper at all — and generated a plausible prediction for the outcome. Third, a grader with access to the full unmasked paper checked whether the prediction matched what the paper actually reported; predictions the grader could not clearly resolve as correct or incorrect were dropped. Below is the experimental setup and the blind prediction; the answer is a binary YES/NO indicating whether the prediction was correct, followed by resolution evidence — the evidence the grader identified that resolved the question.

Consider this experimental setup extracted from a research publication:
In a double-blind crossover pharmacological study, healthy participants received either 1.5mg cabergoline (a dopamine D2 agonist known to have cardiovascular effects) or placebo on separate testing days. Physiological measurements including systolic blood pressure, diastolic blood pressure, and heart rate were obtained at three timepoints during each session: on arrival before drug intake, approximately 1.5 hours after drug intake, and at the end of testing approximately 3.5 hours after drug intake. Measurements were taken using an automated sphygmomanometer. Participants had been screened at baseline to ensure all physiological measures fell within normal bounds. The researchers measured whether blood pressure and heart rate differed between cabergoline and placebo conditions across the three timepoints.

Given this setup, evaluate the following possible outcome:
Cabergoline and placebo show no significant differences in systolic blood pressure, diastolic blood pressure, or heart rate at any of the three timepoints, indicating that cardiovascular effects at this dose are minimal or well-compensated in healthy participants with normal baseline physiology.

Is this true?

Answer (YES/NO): NO